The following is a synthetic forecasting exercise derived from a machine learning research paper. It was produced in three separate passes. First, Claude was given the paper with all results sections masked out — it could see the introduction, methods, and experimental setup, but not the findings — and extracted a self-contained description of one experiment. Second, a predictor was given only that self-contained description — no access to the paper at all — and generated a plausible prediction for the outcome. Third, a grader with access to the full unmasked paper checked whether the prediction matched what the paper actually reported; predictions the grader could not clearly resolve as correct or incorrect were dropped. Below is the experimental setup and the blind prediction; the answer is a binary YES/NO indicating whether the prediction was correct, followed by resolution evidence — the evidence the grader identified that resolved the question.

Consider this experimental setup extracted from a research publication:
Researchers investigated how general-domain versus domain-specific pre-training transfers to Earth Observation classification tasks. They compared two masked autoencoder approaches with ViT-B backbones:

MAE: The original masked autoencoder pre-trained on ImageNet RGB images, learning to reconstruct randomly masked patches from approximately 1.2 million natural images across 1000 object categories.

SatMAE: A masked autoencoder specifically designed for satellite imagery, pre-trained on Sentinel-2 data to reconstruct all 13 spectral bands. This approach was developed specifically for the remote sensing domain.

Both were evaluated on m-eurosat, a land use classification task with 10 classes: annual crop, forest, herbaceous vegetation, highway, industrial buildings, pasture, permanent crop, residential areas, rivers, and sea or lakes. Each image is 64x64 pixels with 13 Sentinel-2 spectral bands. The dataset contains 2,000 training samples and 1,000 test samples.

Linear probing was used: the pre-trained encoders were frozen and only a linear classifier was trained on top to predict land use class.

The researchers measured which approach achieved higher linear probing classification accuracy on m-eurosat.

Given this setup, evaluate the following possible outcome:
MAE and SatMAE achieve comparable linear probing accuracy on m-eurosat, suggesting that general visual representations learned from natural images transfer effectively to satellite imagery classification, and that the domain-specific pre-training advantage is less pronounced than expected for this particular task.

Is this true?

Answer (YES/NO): NO